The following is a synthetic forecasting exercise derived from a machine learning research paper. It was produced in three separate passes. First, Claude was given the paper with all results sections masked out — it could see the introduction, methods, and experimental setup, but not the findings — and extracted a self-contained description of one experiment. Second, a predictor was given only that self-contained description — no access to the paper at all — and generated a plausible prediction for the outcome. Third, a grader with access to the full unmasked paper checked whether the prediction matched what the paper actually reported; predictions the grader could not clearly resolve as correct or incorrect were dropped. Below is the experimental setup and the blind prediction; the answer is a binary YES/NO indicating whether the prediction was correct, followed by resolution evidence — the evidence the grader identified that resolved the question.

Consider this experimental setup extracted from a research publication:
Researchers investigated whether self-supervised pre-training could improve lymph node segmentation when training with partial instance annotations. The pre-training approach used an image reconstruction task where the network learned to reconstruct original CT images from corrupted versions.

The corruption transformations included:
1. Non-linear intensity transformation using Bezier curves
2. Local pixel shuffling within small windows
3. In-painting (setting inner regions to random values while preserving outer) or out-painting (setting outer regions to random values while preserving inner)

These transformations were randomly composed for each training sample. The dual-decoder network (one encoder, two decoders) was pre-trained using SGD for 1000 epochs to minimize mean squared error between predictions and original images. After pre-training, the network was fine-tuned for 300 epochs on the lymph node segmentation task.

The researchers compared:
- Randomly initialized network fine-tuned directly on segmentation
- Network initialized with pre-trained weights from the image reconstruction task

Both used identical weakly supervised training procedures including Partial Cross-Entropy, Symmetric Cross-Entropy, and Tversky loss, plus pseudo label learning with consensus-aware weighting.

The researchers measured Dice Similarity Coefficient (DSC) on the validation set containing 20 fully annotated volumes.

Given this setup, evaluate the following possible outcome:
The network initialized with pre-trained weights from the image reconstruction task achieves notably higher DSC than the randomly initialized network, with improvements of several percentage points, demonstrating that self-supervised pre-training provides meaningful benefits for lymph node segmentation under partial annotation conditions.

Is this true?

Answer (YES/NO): NO